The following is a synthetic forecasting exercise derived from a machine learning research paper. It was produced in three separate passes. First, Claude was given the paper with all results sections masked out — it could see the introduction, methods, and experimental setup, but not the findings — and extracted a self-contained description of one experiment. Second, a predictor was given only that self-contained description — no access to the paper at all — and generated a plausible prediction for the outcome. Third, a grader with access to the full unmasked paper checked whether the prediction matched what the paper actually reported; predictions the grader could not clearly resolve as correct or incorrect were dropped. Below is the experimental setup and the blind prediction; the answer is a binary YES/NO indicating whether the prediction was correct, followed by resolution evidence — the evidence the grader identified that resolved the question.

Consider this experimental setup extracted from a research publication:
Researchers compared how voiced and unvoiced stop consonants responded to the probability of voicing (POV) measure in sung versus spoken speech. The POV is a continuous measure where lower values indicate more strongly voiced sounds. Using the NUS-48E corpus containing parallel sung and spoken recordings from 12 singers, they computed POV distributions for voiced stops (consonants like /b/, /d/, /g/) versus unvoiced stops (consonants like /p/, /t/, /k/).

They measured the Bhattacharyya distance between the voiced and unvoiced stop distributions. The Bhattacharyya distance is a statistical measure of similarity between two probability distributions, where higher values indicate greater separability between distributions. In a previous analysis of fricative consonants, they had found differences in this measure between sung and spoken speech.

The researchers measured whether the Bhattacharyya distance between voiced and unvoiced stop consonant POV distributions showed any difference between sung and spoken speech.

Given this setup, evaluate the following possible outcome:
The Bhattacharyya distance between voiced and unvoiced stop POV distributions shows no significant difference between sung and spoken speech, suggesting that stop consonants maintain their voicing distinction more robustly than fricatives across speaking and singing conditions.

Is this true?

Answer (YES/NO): YES